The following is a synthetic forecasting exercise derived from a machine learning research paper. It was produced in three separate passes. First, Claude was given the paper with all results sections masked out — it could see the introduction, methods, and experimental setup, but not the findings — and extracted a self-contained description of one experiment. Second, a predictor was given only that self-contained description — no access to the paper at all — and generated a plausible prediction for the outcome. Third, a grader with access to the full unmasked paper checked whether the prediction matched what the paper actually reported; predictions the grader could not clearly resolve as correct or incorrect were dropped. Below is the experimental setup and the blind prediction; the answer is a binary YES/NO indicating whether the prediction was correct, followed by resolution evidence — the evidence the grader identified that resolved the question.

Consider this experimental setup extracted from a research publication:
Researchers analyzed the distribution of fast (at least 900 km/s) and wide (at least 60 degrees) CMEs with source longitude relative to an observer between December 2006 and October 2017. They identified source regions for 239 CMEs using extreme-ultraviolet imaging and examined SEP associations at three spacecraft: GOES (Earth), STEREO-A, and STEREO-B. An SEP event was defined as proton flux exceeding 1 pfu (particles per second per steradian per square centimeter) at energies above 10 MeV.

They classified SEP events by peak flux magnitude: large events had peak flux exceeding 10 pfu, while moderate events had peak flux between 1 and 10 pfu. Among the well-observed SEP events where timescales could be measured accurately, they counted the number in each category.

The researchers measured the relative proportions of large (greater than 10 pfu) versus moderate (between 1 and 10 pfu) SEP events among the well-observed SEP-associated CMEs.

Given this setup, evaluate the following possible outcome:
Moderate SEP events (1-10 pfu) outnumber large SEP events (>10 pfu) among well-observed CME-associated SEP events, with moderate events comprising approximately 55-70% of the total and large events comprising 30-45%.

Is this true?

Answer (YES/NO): NO